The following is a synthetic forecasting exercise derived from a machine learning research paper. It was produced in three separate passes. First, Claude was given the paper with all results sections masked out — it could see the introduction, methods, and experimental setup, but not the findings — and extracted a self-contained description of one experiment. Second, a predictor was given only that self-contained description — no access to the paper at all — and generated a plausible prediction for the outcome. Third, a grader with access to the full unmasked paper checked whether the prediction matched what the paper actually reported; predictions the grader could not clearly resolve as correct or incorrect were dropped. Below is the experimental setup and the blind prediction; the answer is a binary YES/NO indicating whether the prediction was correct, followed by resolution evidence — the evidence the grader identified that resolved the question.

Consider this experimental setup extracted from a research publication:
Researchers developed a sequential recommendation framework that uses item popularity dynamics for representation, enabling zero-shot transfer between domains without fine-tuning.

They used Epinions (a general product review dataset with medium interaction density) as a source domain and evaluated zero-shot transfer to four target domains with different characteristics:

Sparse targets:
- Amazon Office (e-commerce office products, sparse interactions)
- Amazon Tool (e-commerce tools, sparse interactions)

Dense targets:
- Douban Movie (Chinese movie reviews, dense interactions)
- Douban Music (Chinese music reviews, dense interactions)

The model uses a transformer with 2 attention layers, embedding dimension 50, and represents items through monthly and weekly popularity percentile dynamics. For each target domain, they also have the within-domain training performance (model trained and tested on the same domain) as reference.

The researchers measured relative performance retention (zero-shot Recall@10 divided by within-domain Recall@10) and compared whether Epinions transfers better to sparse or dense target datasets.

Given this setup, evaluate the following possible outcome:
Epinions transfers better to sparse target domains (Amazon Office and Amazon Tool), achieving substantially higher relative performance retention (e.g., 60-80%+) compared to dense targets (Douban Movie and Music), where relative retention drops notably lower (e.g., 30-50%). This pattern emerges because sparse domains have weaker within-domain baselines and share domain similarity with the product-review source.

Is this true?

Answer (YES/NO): NO